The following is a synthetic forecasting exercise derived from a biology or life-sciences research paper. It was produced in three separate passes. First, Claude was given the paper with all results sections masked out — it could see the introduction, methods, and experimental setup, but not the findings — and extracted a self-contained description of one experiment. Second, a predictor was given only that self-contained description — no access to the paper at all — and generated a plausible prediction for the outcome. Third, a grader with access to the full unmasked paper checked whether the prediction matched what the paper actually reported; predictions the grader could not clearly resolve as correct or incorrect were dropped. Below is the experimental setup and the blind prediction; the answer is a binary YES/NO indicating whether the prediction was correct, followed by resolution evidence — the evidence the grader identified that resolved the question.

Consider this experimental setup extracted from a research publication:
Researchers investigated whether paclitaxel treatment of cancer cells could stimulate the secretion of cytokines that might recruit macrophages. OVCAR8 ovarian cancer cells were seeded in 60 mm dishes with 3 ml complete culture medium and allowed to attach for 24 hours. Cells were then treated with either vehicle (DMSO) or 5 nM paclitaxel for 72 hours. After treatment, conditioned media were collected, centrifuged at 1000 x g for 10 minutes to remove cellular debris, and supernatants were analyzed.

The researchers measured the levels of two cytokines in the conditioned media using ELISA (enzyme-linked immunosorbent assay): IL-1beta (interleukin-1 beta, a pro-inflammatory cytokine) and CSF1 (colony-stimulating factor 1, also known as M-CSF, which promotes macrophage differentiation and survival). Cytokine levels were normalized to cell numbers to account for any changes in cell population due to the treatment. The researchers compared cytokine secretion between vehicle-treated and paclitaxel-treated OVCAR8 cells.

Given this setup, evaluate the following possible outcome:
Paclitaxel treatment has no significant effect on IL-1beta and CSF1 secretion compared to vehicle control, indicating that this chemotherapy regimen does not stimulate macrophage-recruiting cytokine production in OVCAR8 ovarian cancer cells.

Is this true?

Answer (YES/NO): NO